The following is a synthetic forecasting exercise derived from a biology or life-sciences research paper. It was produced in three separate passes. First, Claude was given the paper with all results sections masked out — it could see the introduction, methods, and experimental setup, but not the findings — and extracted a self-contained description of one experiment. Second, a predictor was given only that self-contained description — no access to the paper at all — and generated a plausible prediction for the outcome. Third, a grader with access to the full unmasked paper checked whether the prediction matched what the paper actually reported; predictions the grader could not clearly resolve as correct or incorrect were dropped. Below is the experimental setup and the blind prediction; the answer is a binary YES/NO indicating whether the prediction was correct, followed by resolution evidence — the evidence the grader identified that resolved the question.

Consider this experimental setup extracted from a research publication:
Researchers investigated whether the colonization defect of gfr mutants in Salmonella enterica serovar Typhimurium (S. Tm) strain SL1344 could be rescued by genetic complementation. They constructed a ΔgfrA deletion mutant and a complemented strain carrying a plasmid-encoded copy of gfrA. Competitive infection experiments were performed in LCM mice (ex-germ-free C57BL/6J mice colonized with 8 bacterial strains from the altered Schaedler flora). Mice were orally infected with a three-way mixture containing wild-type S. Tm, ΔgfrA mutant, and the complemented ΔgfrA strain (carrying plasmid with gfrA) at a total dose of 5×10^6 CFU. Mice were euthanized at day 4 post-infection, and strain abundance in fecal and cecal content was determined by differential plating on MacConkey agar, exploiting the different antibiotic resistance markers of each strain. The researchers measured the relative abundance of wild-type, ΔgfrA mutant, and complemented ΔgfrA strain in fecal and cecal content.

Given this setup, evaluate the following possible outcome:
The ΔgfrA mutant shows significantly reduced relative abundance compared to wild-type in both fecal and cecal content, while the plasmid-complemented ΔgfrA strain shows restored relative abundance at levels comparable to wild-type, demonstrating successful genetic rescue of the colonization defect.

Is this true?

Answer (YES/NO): YES